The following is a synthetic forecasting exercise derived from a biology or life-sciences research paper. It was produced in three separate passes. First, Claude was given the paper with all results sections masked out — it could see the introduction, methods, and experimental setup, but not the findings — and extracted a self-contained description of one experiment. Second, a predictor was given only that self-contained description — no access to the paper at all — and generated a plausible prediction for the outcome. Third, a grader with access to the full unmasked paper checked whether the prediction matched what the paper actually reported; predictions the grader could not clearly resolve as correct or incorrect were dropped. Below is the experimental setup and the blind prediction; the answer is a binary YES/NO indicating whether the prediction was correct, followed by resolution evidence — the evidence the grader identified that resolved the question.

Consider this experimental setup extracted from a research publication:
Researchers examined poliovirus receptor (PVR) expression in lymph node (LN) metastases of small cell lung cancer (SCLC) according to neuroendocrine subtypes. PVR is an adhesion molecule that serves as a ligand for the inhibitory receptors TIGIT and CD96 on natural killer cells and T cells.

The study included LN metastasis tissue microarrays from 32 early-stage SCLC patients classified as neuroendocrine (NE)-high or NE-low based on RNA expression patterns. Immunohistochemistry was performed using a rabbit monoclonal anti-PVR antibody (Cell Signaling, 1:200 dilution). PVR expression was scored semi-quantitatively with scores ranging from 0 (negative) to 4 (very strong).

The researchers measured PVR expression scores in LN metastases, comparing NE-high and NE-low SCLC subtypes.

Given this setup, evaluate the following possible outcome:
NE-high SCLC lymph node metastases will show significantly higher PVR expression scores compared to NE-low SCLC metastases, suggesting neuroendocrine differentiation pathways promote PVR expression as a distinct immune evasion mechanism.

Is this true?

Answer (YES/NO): NO